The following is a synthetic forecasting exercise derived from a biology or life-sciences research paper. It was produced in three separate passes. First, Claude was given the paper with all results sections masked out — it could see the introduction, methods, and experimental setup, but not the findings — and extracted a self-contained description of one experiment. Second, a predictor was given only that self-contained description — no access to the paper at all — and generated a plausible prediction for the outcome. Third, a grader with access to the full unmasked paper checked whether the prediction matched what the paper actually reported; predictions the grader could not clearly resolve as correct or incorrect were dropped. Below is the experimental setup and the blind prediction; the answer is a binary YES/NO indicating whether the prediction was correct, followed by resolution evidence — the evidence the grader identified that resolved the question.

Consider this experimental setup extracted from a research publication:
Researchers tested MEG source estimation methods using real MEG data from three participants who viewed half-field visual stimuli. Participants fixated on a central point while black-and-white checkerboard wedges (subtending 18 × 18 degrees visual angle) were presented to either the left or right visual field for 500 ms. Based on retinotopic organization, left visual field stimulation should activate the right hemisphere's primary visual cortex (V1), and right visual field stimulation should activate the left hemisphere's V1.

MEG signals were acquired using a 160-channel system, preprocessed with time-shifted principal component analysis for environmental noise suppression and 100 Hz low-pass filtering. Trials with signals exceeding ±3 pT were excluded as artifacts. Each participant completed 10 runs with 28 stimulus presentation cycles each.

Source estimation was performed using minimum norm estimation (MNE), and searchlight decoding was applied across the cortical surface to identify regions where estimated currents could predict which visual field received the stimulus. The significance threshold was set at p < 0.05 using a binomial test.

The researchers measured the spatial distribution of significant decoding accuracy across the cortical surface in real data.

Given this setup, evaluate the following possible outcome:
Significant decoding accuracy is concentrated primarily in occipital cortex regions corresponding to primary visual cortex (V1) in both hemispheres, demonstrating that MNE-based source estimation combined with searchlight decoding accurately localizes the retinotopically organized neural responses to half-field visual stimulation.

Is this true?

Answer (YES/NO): NO